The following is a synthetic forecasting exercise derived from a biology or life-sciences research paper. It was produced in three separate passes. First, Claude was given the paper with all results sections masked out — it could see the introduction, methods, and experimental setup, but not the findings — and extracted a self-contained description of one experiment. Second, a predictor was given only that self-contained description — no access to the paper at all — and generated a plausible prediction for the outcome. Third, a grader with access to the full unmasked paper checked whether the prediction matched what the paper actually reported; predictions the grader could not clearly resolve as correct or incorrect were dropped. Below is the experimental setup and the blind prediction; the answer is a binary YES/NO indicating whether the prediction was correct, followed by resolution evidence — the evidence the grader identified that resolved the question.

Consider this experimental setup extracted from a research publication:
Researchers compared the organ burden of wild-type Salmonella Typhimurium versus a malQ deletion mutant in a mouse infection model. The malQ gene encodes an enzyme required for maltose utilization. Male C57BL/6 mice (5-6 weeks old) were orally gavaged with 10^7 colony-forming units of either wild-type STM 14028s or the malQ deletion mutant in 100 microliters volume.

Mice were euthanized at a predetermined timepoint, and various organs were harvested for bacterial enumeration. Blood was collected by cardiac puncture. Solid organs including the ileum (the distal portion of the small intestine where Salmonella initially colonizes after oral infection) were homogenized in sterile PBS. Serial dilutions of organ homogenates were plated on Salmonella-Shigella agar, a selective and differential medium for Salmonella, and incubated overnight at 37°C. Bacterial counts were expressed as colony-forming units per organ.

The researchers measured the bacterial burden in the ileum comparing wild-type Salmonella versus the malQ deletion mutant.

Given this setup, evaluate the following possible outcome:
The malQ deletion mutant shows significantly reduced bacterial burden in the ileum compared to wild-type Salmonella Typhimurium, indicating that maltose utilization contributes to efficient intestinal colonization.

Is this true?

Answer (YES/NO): NO